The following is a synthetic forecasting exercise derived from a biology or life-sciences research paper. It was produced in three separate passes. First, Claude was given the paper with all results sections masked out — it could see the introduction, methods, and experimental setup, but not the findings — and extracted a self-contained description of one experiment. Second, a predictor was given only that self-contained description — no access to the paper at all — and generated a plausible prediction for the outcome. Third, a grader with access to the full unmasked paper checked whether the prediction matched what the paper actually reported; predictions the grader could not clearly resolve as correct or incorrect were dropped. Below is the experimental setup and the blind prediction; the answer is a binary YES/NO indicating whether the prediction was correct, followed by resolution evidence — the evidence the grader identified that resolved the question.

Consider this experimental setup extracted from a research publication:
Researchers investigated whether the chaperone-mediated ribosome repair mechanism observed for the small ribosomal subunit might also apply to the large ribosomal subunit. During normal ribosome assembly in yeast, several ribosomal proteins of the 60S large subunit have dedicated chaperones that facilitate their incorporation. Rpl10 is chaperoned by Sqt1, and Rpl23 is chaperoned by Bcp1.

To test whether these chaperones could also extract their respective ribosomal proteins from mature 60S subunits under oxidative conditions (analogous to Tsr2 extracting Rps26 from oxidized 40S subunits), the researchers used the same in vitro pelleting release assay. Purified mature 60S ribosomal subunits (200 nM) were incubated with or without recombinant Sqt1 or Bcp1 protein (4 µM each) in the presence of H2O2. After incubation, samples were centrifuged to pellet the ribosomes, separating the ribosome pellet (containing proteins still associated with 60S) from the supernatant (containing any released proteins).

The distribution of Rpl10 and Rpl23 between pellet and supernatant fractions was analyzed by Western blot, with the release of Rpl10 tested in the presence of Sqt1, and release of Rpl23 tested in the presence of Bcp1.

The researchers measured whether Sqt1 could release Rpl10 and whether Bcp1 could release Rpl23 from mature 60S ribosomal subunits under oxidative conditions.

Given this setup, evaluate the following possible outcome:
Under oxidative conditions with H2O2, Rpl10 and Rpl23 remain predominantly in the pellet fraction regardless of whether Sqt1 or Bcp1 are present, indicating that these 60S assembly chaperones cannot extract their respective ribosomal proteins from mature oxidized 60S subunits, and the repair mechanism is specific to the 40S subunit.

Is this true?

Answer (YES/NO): NO